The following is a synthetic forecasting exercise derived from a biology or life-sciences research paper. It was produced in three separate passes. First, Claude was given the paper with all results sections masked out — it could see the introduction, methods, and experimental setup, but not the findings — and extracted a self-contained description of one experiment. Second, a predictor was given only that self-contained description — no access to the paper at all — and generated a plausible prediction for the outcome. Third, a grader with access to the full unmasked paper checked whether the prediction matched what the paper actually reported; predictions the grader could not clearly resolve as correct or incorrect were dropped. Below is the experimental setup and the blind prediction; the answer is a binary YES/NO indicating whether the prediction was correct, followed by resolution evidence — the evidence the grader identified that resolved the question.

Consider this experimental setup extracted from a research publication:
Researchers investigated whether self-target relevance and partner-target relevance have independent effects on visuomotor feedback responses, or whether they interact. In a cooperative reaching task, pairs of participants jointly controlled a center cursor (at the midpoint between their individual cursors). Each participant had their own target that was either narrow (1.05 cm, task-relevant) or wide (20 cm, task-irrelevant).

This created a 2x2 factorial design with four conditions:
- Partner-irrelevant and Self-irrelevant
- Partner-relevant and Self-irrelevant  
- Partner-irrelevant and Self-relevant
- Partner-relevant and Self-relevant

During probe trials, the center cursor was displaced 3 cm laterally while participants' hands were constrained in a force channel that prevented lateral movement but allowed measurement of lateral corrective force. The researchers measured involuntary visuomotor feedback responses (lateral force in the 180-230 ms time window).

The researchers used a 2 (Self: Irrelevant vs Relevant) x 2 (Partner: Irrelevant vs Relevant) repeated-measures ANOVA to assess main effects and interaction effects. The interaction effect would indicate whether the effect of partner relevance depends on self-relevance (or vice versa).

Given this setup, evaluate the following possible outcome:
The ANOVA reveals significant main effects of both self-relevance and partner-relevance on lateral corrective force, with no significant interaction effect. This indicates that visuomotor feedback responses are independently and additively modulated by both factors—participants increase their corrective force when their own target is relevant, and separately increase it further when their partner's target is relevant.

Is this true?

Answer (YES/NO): NO